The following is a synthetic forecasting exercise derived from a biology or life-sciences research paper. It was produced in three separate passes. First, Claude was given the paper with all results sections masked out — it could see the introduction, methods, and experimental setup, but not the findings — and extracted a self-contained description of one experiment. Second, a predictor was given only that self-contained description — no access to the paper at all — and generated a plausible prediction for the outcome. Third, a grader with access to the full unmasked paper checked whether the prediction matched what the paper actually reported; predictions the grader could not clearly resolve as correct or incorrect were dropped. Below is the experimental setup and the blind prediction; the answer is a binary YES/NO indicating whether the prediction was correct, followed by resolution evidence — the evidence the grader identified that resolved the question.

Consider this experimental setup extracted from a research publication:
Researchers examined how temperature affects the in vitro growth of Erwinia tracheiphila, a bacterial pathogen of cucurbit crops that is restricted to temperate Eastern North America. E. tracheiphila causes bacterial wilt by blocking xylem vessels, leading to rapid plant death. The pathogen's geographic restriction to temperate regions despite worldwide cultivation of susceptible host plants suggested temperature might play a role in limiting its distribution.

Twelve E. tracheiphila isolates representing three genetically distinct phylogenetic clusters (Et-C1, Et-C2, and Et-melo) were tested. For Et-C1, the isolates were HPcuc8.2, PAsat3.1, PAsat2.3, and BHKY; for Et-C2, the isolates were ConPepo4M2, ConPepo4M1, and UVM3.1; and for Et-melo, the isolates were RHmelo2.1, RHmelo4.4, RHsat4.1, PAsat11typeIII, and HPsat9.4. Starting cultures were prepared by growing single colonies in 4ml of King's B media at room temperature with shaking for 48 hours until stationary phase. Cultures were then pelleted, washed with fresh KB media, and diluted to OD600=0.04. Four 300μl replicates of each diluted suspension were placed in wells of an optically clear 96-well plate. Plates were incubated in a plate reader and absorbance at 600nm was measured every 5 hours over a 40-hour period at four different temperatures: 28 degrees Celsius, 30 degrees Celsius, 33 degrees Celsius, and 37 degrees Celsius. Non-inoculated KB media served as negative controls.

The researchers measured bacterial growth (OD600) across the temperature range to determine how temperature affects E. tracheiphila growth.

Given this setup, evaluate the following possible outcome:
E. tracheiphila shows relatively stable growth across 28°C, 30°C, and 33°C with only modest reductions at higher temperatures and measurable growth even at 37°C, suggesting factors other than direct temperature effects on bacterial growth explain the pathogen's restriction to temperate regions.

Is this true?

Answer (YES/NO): NO